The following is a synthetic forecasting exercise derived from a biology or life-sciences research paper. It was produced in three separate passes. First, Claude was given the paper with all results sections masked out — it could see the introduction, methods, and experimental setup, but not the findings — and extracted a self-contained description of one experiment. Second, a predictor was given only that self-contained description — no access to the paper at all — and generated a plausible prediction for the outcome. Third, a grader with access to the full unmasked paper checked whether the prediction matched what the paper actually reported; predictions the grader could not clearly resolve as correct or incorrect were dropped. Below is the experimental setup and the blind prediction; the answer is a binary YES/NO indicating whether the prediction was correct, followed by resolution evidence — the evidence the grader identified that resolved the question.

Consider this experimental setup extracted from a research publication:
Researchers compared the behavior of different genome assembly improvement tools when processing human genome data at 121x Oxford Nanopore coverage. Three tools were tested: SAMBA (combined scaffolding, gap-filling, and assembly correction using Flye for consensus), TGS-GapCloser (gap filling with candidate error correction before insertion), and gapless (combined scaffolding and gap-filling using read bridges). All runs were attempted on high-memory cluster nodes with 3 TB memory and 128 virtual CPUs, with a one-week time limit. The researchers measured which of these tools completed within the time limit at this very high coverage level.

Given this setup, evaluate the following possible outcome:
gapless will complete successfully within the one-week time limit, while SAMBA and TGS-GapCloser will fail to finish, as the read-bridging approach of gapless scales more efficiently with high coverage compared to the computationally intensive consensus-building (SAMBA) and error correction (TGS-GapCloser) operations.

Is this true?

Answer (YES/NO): NO